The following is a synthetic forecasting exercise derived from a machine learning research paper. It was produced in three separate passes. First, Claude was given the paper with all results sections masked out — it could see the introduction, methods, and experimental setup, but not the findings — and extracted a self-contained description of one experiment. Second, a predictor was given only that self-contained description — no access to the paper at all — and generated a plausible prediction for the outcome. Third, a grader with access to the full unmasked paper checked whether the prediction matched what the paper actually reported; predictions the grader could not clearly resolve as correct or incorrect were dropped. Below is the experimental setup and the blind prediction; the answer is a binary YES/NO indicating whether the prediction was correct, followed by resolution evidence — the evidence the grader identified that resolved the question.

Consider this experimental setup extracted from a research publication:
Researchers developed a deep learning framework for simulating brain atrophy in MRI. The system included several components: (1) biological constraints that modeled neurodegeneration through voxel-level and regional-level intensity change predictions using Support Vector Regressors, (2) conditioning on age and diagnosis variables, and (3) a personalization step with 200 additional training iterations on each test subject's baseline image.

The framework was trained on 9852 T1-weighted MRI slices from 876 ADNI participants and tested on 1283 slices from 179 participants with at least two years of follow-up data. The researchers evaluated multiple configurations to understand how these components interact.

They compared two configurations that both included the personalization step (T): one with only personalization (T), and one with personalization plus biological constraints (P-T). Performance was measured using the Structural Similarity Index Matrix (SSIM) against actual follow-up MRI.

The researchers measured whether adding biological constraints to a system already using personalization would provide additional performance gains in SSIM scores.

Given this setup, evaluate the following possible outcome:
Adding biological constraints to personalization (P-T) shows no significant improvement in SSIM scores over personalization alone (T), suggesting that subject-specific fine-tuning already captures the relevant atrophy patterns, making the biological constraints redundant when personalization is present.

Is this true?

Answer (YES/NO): NO